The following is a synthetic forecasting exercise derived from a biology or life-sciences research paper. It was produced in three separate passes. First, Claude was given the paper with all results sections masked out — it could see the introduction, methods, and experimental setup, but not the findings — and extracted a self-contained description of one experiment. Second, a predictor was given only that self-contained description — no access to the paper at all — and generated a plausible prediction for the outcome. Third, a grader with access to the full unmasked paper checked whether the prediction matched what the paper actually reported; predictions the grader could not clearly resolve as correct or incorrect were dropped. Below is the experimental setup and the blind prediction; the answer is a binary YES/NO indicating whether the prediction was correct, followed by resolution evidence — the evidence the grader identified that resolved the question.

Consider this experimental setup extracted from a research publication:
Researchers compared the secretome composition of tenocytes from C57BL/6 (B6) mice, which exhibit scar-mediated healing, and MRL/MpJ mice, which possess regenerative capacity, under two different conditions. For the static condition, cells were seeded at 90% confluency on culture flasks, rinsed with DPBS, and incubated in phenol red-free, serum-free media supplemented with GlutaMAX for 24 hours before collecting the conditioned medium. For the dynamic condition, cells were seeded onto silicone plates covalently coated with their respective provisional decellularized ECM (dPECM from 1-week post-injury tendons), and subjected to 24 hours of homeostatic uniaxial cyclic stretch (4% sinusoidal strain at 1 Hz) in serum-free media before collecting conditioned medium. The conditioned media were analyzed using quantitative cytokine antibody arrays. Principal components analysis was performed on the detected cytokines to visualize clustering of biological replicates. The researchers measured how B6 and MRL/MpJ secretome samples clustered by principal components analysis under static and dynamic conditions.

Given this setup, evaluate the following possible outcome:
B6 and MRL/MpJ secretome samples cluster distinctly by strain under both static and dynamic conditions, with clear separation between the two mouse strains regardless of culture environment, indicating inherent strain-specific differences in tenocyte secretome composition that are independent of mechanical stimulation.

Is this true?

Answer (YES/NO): NO